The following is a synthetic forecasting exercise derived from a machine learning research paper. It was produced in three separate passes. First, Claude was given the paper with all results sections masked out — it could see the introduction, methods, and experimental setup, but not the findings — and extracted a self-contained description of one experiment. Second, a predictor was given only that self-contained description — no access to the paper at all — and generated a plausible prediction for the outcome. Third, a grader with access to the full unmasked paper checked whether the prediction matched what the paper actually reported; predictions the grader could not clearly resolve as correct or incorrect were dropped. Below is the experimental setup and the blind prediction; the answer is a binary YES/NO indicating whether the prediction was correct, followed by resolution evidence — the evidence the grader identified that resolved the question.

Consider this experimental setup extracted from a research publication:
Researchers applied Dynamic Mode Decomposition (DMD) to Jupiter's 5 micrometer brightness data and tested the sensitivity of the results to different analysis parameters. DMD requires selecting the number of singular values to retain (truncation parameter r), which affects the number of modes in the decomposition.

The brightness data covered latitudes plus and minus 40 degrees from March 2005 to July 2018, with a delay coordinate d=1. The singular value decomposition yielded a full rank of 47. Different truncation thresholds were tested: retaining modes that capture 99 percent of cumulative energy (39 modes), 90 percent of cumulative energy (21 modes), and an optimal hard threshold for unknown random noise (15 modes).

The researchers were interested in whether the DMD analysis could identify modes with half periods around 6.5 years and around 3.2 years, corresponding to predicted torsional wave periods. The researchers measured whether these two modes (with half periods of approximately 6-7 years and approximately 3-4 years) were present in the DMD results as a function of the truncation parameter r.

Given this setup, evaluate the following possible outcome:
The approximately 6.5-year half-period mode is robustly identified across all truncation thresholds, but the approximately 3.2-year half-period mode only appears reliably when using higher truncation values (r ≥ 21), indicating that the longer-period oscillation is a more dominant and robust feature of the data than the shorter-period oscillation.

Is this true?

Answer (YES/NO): NO